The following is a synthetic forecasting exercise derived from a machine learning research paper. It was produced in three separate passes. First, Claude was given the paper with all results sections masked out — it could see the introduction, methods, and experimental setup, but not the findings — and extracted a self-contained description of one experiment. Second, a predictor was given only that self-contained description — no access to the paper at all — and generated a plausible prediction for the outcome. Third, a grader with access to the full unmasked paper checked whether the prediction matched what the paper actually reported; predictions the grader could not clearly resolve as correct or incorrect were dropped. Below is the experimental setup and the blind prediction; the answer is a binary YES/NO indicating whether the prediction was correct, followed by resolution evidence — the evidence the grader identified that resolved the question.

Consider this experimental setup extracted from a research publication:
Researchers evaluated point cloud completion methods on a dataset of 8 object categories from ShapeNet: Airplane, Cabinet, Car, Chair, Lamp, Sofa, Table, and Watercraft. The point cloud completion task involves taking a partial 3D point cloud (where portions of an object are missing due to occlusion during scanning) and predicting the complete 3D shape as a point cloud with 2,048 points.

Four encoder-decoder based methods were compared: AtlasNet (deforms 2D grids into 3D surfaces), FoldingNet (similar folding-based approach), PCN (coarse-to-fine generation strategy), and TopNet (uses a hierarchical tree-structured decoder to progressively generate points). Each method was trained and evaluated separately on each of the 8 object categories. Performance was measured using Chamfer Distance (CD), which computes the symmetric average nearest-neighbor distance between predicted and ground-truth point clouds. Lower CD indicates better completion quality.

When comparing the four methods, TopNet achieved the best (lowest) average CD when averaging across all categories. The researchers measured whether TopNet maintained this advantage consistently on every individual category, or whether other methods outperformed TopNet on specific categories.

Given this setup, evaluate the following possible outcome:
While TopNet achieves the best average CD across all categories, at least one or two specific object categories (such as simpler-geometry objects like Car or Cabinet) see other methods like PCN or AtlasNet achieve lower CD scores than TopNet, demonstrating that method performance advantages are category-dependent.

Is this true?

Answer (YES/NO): NO